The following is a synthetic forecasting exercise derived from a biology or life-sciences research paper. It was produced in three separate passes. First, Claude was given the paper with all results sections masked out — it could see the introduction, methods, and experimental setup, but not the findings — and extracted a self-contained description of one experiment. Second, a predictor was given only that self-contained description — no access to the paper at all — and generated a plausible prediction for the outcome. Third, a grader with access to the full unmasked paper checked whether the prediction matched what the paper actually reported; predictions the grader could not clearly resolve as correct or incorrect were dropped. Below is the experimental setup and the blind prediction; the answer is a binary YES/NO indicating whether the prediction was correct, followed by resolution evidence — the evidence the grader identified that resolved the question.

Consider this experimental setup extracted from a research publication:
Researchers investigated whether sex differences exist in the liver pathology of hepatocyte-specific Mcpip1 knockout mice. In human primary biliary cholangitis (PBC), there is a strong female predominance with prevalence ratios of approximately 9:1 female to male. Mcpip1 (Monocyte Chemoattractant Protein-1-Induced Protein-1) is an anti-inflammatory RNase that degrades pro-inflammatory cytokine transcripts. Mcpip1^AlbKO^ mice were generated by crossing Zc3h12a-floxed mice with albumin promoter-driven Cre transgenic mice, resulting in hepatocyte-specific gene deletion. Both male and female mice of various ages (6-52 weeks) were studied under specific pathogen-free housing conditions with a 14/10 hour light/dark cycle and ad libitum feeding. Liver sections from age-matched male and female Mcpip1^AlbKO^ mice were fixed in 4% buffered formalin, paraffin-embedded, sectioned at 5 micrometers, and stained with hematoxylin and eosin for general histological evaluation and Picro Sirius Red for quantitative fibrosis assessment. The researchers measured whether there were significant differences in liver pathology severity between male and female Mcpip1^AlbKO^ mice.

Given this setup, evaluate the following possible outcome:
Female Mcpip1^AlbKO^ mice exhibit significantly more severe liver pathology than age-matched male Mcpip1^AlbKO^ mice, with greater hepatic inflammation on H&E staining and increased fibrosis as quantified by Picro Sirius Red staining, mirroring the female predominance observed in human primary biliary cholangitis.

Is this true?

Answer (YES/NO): NO